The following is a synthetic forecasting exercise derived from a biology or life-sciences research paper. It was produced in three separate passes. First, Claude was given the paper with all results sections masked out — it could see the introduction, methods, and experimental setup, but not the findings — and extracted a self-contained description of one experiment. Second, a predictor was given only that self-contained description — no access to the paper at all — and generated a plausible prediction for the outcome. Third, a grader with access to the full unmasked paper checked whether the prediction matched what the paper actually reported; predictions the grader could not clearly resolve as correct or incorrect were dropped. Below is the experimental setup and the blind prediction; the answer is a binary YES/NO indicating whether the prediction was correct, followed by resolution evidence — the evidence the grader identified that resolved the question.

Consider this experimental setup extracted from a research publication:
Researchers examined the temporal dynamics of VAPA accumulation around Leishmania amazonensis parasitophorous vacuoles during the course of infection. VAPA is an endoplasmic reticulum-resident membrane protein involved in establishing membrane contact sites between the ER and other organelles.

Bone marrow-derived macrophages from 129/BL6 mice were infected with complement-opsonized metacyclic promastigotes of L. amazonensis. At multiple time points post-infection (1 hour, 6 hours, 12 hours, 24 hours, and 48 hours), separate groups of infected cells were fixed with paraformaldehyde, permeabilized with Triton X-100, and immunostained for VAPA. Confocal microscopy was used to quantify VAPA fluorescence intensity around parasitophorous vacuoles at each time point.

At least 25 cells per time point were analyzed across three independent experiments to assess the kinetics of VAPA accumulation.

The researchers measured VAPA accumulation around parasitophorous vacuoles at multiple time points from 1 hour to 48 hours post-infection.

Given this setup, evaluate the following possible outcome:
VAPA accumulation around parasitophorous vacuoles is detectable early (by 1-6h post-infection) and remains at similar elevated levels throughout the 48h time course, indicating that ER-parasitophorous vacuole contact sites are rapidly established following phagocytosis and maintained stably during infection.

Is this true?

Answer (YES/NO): NO